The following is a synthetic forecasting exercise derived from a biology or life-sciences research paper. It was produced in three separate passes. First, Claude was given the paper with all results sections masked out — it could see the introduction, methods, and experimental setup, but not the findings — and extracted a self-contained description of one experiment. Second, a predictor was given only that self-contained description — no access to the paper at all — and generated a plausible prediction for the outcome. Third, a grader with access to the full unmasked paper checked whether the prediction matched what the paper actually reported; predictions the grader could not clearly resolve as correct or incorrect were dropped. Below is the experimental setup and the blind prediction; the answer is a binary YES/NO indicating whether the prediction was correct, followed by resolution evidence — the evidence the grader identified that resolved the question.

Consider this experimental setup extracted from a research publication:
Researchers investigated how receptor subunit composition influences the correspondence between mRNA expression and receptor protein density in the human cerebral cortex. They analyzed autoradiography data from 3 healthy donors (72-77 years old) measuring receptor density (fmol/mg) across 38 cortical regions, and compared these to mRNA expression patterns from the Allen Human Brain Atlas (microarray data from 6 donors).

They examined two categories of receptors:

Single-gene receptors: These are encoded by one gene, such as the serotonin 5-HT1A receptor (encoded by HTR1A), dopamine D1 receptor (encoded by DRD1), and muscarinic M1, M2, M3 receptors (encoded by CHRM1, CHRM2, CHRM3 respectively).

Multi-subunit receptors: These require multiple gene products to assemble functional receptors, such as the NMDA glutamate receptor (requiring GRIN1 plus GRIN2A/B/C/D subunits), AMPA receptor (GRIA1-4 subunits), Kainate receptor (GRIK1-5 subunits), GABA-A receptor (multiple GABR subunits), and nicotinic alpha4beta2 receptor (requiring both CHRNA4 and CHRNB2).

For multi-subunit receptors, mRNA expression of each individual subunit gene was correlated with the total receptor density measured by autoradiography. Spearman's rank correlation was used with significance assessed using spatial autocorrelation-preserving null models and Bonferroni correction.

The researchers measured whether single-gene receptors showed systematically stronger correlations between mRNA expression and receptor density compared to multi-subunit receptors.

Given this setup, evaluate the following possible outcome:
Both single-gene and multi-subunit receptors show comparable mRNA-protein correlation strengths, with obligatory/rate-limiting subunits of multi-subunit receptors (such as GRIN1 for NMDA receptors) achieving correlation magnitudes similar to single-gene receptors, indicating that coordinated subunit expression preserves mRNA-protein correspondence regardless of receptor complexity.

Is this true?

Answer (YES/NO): NO